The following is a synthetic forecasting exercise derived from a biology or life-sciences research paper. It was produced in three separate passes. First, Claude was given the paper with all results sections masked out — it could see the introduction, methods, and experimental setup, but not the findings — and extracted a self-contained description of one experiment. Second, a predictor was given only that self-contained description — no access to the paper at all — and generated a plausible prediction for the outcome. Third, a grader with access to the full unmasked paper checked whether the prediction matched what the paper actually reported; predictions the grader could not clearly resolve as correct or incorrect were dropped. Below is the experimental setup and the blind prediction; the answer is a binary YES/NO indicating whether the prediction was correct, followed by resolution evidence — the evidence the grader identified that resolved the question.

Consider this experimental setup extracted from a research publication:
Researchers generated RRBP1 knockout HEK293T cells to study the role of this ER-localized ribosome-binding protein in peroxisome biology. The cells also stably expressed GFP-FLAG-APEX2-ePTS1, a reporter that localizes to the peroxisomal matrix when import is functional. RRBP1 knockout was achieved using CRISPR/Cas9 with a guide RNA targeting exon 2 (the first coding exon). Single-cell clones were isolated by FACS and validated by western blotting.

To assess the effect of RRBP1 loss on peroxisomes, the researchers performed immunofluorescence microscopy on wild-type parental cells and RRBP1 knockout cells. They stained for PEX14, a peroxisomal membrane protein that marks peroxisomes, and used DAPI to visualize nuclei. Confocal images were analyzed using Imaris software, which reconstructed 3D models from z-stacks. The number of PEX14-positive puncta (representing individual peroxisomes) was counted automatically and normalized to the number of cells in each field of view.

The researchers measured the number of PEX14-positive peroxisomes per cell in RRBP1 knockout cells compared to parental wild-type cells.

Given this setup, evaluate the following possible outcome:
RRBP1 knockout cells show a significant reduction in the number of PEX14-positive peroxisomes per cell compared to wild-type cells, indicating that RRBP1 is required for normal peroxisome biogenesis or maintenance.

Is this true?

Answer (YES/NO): YES